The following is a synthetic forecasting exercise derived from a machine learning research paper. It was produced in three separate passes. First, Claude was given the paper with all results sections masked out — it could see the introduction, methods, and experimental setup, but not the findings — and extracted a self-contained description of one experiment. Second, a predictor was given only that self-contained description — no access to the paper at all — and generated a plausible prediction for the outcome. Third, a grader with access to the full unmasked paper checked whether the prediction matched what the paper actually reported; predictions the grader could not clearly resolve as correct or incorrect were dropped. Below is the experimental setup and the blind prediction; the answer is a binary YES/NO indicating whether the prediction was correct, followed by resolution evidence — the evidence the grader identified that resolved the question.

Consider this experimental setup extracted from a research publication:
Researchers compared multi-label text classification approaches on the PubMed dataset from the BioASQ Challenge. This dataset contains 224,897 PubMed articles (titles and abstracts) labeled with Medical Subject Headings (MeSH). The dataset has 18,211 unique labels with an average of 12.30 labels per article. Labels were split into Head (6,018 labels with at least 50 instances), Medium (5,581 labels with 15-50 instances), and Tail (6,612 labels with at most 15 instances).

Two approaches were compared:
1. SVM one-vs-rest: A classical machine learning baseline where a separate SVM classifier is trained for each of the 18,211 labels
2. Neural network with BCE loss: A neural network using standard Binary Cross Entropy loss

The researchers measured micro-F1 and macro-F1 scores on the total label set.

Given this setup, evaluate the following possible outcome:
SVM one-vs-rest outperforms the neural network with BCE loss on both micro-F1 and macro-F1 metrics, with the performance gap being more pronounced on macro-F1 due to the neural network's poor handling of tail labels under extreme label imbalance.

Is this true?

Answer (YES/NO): NO